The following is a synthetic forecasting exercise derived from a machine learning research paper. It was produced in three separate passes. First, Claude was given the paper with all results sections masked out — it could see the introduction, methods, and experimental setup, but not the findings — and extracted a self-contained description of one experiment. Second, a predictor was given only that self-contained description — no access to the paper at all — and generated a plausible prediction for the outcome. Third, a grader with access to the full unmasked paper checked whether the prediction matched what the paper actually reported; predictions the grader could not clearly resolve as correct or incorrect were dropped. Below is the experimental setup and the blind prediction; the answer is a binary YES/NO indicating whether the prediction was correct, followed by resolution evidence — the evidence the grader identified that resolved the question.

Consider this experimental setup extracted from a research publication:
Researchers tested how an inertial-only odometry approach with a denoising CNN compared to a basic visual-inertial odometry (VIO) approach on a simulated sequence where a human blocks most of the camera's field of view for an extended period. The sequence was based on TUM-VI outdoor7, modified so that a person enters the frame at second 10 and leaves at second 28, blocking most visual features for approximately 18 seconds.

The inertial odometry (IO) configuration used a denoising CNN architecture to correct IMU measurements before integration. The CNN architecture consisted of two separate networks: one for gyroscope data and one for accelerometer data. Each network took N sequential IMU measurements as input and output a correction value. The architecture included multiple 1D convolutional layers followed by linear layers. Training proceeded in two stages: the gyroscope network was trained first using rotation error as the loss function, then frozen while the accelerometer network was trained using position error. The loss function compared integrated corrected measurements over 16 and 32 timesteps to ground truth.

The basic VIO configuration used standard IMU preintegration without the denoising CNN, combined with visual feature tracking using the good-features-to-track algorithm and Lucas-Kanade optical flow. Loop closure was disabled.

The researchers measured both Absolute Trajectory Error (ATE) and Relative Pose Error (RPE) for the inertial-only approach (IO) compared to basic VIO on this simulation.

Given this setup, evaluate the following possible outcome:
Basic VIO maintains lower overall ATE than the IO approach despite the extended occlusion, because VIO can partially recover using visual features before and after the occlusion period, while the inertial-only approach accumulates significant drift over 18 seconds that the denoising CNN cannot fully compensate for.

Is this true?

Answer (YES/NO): NO